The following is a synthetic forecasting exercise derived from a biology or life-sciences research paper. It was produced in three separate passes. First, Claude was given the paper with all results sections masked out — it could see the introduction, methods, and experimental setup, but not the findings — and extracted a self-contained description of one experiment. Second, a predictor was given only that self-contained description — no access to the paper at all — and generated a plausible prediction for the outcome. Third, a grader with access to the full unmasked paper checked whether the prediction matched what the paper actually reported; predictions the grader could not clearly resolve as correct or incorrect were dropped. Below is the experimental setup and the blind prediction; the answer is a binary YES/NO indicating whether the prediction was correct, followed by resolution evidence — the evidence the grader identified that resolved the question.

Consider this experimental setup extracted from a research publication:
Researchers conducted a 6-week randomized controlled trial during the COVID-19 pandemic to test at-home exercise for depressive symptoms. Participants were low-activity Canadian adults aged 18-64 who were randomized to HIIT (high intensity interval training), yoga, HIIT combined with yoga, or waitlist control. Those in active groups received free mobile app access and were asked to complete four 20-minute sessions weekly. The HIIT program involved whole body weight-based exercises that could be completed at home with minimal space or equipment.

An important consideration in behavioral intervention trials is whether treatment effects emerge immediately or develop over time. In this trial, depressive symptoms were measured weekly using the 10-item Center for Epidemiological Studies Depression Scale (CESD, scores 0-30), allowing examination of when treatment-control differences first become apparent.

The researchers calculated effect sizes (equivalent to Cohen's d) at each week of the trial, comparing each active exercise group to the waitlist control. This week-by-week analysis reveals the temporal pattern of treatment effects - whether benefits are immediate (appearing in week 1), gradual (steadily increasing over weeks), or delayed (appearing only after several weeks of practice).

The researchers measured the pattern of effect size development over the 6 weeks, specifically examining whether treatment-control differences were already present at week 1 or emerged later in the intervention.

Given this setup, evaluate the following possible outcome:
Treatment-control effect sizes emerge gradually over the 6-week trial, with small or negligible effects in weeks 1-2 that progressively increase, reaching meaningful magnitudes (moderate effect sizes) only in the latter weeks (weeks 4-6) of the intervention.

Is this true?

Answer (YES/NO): NO